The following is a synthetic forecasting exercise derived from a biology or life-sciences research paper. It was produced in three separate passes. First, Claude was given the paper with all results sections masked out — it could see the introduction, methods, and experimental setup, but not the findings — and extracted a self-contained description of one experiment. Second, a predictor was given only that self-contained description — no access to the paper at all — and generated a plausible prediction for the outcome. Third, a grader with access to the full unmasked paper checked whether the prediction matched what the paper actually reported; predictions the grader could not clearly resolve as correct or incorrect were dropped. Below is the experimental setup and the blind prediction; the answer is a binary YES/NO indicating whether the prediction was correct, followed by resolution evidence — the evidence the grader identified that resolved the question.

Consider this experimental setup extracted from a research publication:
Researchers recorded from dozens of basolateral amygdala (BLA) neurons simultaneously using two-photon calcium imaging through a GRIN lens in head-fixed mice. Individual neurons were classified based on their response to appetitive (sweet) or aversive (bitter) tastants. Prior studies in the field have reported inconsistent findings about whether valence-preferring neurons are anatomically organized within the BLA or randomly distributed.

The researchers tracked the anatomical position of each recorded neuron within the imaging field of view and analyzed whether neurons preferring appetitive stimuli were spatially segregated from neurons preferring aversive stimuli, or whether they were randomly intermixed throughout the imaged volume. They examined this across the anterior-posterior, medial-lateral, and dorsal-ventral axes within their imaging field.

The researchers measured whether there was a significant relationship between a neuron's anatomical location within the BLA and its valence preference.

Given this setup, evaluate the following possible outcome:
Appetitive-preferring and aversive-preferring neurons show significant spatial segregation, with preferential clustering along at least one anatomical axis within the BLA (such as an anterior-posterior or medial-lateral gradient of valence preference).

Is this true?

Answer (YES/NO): NO